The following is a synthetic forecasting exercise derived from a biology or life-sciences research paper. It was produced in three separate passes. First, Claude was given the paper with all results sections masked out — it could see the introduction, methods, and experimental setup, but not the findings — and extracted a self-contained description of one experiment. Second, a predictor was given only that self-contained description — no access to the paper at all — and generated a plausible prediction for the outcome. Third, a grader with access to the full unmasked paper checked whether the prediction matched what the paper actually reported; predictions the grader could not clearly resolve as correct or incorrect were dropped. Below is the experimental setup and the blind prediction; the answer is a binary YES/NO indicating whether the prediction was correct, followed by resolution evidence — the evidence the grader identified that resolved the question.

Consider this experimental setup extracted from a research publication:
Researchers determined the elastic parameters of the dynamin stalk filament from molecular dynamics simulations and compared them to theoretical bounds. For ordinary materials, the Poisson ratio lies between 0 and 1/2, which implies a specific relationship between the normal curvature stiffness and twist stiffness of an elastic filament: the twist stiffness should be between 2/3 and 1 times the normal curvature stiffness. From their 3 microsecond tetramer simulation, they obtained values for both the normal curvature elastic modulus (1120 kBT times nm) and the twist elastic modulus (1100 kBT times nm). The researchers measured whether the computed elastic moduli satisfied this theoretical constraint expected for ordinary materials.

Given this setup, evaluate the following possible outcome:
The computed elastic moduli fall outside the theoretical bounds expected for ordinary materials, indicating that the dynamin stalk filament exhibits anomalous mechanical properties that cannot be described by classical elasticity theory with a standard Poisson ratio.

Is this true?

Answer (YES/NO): NO